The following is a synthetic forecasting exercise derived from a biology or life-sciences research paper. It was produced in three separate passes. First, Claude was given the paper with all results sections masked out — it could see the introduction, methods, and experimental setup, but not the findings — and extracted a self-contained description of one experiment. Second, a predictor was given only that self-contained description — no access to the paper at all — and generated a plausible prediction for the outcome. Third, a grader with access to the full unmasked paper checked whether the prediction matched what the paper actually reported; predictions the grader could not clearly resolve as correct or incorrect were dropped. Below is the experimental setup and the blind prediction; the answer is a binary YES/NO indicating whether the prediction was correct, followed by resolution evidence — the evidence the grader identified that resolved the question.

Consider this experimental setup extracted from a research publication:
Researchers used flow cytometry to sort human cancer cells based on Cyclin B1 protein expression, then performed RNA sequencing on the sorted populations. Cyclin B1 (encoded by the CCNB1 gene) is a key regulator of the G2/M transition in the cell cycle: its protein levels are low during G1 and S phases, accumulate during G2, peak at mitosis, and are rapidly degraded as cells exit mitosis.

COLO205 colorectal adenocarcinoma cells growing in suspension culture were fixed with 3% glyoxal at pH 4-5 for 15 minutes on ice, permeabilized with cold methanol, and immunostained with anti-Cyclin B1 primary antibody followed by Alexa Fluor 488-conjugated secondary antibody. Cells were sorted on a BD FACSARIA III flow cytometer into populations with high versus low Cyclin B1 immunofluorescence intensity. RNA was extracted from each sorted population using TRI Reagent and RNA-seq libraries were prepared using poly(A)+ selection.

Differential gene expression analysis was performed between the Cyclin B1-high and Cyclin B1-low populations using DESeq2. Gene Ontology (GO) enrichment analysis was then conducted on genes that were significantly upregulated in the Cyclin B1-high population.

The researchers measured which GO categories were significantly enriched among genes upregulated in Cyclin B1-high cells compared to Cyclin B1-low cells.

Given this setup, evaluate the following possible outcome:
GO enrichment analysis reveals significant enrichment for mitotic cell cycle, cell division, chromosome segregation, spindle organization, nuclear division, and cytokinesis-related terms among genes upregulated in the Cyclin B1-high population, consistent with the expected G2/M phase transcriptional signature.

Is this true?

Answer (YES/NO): YES